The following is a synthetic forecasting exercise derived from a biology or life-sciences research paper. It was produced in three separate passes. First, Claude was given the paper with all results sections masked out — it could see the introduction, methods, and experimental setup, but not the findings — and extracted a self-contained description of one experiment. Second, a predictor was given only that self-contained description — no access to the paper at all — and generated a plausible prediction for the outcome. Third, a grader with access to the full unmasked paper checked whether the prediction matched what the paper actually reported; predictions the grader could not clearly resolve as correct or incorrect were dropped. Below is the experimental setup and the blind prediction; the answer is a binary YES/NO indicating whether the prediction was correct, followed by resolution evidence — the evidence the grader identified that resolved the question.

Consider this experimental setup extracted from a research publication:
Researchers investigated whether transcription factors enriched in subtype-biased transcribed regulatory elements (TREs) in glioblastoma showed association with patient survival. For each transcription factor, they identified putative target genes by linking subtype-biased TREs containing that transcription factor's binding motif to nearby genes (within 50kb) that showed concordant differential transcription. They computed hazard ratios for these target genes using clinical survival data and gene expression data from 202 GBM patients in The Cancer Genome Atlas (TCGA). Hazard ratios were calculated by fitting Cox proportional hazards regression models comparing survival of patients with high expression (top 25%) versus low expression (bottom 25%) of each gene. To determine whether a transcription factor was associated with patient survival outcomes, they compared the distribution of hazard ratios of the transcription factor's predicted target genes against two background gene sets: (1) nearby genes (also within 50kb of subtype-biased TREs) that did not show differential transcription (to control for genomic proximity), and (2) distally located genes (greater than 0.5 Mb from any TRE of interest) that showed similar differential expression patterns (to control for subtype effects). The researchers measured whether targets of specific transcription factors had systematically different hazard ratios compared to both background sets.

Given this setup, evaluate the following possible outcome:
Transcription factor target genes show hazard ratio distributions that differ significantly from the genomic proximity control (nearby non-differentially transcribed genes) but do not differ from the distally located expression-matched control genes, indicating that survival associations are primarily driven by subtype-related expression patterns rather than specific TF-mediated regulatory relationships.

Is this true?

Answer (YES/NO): NO